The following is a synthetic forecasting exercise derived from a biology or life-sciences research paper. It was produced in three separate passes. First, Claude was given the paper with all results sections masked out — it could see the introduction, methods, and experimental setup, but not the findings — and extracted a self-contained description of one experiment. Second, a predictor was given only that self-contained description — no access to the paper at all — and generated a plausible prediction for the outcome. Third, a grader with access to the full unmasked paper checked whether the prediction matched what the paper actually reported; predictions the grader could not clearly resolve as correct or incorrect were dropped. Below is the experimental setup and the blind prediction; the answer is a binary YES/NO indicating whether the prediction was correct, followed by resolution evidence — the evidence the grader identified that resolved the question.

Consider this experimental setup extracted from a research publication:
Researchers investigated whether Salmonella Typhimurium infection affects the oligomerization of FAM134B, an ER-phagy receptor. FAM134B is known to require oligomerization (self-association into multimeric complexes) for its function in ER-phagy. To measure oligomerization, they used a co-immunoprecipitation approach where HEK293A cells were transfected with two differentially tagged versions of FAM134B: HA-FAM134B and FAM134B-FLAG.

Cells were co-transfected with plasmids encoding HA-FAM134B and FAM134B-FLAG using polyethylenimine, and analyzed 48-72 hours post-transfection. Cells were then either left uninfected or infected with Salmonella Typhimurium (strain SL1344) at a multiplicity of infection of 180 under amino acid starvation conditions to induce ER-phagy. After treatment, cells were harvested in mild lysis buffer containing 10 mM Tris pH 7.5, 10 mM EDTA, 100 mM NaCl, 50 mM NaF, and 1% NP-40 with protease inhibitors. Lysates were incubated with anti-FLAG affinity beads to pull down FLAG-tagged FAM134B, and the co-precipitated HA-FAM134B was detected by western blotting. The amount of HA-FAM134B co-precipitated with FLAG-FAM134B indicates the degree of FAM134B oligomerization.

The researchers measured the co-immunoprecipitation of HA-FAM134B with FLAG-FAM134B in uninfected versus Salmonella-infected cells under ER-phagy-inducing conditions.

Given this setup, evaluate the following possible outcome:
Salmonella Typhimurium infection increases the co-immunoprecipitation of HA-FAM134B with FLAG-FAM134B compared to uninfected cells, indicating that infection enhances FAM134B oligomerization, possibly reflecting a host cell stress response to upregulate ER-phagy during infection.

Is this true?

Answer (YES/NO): NO